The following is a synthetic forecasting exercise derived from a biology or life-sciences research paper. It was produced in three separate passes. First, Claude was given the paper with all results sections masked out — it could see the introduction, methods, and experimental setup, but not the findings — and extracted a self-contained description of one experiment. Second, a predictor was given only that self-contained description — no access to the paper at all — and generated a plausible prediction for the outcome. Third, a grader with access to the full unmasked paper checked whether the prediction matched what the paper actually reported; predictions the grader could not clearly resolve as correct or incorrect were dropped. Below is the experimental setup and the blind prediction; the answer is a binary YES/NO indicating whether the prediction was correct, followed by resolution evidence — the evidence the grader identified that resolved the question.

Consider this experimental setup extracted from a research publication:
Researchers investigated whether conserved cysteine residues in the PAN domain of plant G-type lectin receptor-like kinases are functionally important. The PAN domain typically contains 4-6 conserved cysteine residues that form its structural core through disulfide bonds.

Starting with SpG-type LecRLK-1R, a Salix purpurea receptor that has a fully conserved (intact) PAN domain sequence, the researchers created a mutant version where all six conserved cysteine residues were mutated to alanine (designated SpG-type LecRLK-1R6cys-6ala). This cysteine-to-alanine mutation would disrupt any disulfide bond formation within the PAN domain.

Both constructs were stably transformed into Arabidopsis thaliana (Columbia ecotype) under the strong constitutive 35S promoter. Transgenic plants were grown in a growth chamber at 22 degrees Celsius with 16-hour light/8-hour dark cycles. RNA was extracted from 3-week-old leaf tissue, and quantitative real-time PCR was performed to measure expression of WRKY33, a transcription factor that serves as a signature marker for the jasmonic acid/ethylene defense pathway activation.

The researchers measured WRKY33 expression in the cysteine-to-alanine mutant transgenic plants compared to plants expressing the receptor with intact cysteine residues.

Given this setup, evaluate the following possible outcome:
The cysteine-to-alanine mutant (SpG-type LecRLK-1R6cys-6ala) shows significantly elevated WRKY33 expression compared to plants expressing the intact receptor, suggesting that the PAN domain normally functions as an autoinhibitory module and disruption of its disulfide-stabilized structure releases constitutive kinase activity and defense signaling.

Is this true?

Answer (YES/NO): YES